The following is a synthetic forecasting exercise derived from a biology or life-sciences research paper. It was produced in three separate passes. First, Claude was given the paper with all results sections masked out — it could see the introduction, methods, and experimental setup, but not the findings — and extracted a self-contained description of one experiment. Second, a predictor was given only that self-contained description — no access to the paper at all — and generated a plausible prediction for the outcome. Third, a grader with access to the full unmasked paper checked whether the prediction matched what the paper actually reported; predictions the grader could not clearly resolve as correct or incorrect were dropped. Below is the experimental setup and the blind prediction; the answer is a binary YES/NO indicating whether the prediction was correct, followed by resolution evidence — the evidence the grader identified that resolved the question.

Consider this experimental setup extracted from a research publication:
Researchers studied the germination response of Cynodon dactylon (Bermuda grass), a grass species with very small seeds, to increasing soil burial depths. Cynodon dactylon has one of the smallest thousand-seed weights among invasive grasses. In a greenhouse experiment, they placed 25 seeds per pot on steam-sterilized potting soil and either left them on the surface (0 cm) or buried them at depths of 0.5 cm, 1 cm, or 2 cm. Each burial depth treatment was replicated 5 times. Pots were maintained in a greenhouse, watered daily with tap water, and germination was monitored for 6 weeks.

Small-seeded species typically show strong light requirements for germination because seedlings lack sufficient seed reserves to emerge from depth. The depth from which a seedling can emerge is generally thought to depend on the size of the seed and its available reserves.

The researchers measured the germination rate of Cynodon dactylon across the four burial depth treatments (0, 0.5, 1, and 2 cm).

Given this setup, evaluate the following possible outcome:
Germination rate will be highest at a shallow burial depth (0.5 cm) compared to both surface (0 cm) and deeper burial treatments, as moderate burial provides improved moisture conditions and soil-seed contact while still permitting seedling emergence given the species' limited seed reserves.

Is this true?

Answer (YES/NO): NO